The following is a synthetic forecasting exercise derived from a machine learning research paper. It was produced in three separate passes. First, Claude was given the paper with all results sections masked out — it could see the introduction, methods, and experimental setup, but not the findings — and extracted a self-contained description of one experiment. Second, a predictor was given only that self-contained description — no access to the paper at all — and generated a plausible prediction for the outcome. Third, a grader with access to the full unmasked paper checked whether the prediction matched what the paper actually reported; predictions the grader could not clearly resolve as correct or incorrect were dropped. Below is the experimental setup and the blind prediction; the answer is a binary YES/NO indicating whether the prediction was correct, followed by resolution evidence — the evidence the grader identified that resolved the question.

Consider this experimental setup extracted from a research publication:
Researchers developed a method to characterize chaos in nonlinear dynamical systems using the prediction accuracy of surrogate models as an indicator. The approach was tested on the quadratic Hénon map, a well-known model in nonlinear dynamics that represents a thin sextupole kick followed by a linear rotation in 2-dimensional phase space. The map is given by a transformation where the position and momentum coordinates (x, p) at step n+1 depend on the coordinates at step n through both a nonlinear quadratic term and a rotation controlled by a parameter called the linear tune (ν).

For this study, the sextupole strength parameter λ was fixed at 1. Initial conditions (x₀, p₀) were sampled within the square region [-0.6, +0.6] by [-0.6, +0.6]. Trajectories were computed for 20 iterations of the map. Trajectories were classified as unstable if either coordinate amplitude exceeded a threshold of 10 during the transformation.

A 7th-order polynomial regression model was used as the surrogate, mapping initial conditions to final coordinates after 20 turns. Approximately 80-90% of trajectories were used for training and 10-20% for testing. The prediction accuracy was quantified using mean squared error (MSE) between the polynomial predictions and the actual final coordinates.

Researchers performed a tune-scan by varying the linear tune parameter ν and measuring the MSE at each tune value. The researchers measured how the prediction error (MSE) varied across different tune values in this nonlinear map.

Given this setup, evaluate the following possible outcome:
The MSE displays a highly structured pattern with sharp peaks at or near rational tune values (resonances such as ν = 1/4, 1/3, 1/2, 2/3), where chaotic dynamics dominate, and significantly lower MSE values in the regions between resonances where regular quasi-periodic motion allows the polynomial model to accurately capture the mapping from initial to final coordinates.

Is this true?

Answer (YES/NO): YES